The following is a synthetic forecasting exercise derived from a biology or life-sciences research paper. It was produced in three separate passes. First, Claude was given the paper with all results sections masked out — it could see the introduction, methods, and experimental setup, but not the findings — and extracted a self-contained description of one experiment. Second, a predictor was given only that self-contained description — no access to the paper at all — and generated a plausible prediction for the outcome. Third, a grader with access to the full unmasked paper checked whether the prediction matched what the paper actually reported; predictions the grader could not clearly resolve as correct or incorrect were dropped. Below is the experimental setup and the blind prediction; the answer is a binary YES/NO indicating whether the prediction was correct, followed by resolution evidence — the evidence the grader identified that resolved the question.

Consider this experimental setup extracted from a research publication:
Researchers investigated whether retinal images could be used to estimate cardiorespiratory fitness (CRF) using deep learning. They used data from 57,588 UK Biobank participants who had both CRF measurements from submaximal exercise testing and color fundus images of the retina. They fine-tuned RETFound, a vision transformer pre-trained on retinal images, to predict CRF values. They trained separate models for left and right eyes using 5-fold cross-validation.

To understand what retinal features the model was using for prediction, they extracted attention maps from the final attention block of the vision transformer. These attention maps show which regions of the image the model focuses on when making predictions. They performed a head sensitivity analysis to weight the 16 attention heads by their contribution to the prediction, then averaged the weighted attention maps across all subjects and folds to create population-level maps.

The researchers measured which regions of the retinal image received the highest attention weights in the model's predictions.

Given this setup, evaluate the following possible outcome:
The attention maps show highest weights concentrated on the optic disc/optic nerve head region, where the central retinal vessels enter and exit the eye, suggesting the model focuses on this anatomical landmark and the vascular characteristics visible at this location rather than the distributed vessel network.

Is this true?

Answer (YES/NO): NO